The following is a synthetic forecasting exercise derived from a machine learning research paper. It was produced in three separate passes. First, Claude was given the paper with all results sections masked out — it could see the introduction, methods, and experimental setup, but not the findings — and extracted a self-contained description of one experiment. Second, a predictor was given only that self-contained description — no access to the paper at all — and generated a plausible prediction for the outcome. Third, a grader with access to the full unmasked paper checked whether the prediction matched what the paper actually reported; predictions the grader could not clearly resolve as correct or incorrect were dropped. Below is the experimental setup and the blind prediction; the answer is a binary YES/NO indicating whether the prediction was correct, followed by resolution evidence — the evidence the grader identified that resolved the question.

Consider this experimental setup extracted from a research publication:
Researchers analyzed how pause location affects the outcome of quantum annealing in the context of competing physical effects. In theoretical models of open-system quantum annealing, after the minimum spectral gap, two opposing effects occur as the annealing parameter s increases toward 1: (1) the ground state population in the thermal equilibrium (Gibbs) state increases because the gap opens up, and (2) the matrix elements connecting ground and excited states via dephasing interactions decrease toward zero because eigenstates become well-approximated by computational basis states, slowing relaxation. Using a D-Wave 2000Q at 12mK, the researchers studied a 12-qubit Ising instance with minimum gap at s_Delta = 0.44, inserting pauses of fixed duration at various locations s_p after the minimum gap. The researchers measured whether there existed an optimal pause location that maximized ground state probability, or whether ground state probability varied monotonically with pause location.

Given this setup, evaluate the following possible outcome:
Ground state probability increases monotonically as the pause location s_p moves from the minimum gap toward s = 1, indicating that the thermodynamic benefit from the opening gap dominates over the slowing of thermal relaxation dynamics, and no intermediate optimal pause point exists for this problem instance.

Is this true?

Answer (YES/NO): NO